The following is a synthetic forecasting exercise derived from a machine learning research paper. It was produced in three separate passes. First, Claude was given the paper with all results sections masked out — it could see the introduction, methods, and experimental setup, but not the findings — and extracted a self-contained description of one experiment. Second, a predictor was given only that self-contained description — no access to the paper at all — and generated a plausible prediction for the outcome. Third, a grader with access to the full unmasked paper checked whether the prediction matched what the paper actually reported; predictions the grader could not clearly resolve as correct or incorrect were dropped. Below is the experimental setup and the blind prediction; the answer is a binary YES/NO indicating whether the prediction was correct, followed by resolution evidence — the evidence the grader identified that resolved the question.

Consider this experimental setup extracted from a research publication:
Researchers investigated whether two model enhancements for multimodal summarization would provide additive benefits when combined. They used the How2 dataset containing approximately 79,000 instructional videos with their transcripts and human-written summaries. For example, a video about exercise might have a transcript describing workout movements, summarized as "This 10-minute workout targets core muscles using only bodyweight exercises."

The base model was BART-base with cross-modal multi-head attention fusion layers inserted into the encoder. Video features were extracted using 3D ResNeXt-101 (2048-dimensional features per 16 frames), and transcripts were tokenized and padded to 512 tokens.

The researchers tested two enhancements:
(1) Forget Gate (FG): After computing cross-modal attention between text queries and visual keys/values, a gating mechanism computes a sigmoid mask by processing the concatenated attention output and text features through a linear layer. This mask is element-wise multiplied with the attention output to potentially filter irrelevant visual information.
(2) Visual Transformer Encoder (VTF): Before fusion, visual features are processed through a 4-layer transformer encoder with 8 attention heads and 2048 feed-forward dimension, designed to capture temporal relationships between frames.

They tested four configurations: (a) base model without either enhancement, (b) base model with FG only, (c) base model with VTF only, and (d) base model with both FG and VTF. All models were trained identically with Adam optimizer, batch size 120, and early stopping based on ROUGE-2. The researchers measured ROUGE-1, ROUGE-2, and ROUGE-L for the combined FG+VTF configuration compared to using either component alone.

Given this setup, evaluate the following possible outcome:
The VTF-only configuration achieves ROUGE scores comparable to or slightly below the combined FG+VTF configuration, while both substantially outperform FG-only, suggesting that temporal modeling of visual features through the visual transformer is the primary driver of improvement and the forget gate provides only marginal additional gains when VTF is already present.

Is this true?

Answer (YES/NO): NO